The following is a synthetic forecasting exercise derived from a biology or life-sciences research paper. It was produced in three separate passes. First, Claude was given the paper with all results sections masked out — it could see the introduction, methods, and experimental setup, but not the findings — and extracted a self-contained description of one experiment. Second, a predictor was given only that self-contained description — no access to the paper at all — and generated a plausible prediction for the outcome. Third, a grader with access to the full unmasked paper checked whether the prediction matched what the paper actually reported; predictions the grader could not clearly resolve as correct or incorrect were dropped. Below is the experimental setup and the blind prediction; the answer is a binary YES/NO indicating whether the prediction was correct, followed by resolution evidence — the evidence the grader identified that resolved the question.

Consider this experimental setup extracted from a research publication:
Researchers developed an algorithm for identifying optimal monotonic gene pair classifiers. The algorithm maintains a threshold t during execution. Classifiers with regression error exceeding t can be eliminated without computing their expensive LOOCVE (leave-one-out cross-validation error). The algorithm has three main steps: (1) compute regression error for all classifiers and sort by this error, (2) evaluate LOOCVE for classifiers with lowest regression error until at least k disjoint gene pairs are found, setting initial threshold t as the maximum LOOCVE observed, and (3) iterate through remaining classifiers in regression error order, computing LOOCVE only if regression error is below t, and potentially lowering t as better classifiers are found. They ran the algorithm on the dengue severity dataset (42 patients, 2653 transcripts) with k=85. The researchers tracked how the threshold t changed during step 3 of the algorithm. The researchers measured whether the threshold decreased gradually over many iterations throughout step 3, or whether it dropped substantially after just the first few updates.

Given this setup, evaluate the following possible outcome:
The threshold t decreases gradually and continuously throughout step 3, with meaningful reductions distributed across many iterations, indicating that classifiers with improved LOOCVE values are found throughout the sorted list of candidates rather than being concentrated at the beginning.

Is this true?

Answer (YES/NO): NO